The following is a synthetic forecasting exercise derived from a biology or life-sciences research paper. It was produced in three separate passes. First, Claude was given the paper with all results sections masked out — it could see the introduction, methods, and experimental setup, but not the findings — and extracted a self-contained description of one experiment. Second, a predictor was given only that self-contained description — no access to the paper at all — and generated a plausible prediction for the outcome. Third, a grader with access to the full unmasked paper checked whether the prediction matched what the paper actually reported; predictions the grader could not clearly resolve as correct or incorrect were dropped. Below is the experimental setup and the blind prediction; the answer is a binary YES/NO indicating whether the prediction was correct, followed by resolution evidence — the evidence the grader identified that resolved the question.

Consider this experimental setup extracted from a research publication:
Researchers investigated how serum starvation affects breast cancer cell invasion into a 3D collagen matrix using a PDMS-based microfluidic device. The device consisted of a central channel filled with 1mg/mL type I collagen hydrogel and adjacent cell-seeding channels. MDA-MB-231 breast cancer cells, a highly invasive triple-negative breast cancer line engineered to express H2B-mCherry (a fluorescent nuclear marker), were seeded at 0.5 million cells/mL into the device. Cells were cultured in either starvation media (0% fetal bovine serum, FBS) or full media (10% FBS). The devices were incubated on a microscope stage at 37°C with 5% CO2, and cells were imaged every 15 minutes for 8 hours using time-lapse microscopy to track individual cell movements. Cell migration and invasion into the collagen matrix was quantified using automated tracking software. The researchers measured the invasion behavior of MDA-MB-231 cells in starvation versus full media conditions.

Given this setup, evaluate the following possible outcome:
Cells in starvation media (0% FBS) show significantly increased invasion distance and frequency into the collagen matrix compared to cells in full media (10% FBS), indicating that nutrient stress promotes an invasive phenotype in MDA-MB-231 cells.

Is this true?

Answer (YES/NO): NO